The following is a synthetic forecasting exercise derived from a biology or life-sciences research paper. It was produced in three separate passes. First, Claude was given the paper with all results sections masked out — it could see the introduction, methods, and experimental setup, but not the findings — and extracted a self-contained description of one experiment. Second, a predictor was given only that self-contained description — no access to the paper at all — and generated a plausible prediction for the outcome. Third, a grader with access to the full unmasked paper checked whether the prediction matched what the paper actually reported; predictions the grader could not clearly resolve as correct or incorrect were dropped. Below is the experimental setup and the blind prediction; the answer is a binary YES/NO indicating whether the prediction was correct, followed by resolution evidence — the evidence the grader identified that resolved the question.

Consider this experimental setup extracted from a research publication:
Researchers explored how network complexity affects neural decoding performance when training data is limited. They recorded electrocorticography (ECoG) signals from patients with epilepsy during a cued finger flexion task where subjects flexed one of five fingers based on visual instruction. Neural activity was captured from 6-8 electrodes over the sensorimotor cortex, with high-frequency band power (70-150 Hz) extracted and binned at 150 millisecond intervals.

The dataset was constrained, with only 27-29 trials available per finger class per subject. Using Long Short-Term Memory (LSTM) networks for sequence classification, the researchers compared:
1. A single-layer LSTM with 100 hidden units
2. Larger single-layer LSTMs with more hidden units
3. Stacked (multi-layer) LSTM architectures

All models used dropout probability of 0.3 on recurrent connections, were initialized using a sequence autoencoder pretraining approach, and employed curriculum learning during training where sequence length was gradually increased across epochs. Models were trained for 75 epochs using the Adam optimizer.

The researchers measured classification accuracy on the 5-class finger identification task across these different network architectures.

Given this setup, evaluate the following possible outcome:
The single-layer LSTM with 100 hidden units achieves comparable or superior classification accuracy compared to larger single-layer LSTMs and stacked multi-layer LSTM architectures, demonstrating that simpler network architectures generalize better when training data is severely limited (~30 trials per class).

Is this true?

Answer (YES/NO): YES